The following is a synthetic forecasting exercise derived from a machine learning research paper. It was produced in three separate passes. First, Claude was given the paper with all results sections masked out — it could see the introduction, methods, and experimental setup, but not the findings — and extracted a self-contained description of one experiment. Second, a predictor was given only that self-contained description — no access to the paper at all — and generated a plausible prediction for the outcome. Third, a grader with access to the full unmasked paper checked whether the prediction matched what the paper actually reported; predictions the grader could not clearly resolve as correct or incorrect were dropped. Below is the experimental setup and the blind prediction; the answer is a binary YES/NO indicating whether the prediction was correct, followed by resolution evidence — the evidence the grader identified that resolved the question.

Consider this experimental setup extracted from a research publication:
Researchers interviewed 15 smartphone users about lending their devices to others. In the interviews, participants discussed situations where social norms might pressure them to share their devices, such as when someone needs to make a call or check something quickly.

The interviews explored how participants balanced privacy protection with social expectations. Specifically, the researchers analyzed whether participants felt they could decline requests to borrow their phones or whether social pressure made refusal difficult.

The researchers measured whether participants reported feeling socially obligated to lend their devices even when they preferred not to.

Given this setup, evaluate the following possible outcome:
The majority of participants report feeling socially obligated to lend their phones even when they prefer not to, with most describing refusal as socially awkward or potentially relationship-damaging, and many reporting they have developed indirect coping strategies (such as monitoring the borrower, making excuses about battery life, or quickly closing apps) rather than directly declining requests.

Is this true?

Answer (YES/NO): YES